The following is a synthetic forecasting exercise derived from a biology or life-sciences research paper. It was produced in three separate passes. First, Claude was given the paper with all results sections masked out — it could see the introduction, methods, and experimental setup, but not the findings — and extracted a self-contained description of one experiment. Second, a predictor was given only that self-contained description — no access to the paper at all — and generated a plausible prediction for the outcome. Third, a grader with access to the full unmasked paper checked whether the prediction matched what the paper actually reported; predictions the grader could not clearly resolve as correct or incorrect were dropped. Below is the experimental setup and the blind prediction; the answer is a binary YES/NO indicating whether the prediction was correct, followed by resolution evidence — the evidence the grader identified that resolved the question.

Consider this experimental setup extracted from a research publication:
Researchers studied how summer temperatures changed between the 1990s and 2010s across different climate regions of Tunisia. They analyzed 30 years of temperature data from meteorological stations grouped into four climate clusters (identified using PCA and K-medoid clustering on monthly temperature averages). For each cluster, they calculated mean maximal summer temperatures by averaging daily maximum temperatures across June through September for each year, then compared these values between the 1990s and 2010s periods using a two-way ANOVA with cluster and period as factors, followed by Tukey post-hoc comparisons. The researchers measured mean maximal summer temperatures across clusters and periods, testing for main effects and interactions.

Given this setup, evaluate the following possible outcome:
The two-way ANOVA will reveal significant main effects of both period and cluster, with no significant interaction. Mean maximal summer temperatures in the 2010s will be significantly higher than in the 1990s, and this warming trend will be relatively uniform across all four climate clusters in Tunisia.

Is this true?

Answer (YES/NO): NO